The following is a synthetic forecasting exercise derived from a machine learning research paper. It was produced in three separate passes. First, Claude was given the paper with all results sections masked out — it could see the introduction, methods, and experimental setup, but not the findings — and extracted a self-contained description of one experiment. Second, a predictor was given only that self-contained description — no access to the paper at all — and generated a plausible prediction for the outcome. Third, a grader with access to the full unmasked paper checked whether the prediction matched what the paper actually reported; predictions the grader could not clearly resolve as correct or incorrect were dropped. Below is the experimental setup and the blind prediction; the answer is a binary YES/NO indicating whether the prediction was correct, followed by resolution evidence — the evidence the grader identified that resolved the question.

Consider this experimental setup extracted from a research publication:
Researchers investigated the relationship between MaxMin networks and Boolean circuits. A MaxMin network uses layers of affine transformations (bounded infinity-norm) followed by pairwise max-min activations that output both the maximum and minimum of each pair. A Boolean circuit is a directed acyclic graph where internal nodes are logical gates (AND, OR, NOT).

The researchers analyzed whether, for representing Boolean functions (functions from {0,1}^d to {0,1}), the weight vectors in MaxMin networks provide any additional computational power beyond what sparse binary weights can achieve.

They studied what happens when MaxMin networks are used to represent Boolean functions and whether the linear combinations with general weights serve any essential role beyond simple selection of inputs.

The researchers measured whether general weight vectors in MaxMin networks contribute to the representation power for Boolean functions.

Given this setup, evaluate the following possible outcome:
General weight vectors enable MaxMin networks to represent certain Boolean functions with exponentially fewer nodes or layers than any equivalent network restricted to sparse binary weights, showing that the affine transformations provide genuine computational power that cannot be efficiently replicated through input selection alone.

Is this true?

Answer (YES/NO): NO